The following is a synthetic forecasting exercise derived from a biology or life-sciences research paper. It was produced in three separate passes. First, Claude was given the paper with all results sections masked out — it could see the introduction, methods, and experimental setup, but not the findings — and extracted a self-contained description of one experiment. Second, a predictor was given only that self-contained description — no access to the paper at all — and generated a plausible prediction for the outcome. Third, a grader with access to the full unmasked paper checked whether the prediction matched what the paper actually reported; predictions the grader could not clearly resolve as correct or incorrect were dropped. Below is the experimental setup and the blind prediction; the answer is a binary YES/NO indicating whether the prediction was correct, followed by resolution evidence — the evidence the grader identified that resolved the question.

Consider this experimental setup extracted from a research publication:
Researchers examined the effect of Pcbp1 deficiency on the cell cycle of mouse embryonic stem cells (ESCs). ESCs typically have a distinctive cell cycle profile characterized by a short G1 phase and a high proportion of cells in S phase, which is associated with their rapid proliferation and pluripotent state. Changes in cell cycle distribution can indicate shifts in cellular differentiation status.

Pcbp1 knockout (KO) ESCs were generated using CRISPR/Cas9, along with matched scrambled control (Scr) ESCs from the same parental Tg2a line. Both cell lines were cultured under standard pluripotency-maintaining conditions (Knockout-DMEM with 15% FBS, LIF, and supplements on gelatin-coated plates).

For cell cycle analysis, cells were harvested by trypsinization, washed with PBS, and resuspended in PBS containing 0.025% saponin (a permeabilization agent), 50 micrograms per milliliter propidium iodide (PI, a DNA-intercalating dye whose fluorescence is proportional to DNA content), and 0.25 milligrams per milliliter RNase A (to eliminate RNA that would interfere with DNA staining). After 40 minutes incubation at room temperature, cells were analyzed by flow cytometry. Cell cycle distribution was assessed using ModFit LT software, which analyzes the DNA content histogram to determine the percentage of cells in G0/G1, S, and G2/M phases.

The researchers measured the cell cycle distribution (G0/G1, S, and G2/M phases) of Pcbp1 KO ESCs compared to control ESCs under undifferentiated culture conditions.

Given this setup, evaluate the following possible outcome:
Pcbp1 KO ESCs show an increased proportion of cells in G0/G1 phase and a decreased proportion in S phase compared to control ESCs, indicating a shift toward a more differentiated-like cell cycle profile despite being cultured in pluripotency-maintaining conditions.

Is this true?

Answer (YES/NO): NO